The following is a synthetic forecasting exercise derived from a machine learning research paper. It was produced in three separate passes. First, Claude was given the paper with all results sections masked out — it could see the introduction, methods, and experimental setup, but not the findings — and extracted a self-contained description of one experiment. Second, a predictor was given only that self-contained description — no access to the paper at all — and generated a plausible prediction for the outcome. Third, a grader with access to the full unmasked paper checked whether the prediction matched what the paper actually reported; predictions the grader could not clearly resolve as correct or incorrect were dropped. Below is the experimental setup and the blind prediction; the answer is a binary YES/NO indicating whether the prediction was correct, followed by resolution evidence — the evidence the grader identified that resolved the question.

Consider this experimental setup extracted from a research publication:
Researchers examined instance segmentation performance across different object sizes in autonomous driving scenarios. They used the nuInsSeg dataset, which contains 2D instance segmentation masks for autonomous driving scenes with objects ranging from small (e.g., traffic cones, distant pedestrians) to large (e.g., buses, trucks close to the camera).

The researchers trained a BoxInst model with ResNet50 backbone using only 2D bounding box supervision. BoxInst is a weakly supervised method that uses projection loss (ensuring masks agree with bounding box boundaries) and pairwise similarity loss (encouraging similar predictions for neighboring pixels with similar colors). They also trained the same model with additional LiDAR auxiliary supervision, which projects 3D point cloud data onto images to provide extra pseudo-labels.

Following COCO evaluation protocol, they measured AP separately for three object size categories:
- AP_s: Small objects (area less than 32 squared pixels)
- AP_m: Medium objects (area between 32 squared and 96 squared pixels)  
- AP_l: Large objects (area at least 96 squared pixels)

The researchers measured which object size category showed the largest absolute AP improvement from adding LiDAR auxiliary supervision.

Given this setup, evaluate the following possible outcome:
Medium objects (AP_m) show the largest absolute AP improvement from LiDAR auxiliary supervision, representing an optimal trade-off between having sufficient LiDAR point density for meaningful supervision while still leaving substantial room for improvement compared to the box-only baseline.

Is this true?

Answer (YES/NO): NO